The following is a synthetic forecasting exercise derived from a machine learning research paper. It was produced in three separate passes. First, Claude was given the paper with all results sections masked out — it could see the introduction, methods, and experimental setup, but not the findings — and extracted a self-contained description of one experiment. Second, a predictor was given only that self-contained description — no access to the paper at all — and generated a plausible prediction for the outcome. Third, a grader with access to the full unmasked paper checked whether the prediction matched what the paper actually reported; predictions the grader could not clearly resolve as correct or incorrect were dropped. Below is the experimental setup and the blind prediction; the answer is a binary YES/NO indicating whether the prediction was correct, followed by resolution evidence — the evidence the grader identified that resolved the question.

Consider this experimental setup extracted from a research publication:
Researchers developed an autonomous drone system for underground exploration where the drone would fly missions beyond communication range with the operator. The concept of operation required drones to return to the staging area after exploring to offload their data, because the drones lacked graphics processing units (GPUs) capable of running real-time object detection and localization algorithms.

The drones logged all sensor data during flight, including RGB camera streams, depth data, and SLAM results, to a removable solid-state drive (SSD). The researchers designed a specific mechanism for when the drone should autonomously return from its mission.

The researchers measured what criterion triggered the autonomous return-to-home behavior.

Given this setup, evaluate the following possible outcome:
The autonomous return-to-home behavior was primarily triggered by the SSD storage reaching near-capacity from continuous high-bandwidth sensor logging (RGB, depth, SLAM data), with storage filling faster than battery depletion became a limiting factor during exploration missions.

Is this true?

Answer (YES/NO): NO